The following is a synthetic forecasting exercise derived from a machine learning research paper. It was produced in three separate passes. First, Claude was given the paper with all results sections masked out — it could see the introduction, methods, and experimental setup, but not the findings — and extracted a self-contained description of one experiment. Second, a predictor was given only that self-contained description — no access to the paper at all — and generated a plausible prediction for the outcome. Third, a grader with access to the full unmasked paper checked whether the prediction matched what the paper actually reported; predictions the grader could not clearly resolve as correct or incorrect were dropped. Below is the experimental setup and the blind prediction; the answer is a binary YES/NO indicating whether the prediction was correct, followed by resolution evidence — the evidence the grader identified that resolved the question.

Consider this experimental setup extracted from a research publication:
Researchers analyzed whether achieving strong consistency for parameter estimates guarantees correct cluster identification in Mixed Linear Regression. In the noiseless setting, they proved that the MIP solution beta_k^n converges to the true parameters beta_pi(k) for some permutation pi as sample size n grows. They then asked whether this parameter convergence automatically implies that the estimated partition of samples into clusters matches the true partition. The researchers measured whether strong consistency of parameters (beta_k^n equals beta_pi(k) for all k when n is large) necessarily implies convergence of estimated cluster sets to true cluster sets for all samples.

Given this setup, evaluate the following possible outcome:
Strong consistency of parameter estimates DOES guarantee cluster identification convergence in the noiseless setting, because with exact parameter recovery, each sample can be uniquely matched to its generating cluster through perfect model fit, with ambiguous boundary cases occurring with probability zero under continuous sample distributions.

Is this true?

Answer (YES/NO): NO